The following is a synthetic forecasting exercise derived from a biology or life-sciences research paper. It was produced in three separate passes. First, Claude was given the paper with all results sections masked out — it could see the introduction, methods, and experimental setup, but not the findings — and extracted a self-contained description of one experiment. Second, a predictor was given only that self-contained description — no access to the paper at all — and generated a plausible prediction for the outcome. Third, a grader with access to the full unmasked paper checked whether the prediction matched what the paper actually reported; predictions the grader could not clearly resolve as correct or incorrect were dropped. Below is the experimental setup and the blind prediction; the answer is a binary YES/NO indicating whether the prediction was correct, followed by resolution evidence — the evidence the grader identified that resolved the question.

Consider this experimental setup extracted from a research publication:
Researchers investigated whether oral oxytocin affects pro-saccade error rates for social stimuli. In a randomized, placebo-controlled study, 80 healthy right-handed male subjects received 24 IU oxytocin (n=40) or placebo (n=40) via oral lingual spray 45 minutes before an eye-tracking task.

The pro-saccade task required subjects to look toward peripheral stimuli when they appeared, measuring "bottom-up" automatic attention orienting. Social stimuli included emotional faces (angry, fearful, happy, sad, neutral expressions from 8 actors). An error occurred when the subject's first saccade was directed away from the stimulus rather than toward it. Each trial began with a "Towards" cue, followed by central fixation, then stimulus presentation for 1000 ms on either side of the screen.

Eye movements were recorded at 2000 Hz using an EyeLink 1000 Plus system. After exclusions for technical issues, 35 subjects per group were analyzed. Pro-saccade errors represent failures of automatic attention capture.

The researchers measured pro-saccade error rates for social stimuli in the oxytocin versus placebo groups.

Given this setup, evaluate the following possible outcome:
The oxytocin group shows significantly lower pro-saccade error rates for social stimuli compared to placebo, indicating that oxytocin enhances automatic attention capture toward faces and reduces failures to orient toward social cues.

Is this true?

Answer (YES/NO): NO